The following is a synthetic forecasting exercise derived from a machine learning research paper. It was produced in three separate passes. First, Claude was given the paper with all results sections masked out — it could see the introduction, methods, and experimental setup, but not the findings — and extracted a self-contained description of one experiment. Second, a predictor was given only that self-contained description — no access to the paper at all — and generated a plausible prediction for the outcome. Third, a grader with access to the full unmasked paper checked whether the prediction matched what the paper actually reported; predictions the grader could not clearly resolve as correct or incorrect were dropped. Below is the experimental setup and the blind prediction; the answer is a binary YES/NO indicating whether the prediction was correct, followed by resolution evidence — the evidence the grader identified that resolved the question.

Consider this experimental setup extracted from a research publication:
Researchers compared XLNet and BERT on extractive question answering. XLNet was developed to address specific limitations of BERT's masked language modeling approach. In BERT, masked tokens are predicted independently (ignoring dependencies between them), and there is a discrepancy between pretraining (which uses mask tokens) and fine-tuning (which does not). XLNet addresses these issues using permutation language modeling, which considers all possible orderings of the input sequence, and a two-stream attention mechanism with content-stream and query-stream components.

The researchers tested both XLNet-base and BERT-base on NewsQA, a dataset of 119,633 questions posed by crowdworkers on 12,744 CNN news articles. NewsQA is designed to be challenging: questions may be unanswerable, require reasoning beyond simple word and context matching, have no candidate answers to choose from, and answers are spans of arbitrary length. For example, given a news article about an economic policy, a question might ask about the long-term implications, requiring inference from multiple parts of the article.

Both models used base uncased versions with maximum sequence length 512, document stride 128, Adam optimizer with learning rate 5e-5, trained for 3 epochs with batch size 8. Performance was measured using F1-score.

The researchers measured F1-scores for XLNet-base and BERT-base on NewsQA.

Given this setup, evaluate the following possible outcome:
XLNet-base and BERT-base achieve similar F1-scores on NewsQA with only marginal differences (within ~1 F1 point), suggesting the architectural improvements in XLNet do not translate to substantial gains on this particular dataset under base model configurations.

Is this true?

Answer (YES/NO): YES